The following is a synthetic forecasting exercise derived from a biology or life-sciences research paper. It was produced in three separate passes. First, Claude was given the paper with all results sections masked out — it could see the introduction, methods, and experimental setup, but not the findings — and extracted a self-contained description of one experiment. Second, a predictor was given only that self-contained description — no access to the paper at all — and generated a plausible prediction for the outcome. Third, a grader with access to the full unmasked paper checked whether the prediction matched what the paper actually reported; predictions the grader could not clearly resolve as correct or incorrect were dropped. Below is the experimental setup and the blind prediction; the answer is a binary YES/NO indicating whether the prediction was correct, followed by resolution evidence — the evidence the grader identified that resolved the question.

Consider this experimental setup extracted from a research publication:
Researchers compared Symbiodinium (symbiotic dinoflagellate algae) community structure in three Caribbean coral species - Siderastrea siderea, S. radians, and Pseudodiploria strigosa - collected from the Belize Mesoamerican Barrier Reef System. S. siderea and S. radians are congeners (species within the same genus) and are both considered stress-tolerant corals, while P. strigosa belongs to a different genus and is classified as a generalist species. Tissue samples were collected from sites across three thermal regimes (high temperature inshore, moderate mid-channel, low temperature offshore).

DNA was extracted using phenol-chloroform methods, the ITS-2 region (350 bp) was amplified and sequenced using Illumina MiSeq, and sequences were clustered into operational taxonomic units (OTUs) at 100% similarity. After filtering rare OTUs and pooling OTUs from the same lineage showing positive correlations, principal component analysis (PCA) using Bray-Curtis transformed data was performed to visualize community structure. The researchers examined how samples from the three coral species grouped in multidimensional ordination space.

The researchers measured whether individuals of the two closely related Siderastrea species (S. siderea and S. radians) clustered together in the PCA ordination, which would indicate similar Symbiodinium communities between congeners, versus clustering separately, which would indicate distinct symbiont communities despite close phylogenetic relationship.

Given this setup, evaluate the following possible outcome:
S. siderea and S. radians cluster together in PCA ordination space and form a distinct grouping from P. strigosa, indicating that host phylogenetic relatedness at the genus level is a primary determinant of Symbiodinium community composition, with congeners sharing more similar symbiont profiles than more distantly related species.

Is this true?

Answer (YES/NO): NO